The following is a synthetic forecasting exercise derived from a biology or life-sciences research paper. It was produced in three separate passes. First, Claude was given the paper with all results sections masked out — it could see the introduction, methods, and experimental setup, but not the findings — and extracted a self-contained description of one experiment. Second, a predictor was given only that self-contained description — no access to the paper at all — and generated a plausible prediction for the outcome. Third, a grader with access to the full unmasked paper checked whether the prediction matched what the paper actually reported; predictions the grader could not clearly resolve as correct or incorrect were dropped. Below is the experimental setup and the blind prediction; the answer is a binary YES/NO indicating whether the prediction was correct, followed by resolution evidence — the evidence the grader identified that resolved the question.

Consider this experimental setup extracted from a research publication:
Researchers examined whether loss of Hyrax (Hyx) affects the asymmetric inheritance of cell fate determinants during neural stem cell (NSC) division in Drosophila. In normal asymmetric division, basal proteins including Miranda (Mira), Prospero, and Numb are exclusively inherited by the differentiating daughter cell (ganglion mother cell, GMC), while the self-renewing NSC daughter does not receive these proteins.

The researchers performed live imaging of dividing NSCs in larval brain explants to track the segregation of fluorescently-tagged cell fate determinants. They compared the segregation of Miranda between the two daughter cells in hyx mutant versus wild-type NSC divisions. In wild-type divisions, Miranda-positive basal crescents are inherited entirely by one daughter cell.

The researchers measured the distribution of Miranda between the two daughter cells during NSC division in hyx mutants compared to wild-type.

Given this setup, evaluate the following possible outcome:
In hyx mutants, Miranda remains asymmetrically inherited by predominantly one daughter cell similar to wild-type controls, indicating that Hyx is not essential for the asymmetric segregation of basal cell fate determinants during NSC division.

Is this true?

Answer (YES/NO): NO